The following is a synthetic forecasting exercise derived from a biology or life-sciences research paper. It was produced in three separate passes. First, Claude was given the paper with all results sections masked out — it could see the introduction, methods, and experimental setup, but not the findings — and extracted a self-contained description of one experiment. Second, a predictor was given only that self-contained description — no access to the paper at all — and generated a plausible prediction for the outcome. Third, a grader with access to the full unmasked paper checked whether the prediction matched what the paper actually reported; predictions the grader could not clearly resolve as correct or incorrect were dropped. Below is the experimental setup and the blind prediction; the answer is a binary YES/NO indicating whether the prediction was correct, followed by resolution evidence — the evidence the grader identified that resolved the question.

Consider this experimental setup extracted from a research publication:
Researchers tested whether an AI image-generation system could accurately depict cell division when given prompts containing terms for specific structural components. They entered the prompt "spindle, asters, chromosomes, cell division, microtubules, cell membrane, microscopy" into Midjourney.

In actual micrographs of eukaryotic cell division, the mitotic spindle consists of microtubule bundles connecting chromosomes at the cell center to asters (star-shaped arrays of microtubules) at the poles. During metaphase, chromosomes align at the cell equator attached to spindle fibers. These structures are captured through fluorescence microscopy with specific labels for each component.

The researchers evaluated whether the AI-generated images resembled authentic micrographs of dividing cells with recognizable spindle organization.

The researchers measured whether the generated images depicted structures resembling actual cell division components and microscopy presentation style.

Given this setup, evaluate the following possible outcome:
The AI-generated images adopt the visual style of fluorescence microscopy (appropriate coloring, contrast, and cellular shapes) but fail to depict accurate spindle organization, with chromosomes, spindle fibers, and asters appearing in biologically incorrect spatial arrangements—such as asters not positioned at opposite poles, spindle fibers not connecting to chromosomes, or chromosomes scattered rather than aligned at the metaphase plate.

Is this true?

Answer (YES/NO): NO